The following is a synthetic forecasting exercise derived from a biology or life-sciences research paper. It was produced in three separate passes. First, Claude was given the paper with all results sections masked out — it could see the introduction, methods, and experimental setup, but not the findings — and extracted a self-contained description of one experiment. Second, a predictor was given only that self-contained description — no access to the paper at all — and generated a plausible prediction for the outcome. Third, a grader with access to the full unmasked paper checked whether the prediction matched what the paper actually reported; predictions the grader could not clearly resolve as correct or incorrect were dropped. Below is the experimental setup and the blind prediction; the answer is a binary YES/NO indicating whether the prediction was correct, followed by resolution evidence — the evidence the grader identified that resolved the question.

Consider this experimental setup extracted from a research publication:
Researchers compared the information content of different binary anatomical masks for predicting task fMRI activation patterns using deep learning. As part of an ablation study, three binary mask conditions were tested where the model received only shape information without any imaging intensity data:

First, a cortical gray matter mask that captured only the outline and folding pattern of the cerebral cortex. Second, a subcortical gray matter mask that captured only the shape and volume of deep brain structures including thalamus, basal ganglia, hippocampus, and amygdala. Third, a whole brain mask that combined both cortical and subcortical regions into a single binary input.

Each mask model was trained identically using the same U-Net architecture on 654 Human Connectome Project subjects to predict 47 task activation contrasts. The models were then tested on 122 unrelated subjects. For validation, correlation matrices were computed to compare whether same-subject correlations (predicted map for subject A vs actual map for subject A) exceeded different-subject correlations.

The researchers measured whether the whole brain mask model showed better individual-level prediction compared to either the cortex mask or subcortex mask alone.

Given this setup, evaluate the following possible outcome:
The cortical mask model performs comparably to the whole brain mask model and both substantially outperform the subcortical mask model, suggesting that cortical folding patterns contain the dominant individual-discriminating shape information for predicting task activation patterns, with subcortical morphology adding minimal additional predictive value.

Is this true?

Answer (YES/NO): NO